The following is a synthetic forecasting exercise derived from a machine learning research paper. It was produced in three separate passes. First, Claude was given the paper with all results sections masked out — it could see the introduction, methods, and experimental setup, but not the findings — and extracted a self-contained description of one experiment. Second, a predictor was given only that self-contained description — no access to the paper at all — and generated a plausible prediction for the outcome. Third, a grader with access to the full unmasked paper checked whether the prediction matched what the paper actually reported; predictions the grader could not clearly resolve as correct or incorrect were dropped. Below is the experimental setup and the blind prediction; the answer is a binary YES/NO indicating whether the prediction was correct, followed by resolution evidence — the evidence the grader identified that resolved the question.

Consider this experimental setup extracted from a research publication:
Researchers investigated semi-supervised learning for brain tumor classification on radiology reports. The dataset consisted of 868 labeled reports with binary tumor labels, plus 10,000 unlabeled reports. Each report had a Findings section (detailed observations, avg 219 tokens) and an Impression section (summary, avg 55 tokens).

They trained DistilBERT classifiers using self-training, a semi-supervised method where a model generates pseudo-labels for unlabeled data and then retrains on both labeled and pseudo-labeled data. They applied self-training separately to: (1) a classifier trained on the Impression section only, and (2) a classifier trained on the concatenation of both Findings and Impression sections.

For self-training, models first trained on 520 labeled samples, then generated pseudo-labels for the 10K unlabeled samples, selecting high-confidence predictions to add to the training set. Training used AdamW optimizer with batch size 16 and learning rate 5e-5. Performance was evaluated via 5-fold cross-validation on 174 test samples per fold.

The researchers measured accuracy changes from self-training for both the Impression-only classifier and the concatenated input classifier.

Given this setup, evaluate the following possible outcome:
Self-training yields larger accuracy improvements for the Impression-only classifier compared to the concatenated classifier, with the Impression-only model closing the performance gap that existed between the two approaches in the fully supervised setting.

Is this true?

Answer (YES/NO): NO